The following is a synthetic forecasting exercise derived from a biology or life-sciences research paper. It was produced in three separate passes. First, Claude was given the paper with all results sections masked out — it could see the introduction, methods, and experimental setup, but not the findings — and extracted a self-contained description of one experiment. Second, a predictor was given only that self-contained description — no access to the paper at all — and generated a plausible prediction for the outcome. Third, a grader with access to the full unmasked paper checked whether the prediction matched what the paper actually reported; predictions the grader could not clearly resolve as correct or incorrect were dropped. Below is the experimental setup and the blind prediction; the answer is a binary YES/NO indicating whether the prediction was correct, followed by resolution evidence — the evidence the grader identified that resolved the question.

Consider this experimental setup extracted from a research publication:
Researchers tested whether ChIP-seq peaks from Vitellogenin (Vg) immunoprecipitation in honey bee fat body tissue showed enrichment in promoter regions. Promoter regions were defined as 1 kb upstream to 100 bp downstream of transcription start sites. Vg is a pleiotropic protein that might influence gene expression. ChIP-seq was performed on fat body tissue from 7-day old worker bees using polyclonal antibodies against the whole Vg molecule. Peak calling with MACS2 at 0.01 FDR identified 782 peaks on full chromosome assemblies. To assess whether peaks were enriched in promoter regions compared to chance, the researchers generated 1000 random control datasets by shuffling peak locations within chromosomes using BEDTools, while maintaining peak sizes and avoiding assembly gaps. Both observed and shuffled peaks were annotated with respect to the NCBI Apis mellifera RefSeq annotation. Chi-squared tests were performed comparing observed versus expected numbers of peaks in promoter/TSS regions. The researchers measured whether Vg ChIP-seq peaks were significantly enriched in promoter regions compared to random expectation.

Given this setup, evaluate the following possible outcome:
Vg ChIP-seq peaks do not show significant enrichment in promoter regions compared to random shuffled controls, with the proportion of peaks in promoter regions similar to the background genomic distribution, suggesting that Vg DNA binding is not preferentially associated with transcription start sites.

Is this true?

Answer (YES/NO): NO